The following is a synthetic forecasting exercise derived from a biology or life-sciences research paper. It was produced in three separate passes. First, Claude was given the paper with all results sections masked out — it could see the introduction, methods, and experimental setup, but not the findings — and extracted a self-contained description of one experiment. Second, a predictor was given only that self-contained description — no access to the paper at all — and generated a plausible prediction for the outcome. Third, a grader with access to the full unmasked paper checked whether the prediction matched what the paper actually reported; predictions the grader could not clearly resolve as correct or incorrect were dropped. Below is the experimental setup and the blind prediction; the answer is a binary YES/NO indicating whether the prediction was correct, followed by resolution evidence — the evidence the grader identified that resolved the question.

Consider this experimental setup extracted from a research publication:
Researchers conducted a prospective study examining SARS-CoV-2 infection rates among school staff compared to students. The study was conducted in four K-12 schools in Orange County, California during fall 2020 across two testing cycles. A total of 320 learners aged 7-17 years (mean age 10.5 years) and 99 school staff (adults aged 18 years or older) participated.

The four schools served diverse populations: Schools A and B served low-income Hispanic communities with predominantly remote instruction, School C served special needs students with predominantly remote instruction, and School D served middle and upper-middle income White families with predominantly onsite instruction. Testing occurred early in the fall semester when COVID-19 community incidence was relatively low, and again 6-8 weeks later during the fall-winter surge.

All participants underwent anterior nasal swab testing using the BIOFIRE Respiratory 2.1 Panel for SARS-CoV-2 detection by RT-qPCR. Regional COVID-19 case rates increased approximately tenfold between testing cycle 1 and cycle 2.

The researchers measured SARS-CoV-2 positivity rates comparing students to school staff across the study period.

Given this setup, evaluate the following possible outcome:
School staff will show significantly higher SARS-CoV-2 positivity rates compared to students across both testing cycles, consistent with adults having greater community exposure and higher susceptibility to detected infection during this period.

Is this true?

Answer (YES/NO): NO